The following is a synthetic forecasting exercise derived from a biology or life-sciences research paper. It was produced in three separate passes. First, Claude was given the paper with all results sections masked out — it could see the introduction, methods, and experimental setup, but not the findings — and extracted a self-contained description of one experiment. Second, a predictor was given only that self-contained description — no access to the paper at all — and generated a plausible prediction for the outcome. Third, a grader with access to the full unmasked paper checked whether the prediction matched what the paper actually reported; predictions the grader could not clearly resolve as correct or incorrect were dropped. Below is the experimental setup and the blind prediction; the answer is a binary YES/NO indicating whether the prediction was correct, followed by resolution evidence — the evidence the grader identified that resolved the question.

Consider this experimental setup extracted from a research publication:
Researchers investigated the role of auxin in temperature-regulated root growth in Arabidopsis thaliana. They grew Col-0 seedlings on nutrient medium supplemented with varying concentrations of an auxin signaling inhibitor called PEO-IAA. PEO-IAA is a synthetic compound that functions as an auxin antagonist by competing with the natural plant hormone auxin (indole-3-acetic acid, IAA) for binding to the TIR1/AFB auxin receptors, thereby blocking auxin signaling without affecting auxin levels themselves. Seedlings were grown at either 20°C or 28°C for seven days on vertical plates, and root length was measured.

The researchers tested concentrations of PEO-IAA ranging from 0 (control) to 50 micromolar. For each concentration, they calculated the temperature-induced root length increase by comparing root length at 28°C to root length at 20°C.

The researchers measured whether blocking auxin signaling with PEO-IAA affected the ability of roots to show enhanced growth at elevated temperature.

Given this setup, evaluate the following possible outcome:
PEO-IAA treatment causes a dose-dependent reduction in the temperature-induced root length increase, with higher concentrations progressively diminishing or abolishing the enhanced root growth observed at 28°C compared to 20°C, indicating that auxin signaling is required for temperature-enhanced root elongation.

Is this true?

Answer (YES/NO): YES